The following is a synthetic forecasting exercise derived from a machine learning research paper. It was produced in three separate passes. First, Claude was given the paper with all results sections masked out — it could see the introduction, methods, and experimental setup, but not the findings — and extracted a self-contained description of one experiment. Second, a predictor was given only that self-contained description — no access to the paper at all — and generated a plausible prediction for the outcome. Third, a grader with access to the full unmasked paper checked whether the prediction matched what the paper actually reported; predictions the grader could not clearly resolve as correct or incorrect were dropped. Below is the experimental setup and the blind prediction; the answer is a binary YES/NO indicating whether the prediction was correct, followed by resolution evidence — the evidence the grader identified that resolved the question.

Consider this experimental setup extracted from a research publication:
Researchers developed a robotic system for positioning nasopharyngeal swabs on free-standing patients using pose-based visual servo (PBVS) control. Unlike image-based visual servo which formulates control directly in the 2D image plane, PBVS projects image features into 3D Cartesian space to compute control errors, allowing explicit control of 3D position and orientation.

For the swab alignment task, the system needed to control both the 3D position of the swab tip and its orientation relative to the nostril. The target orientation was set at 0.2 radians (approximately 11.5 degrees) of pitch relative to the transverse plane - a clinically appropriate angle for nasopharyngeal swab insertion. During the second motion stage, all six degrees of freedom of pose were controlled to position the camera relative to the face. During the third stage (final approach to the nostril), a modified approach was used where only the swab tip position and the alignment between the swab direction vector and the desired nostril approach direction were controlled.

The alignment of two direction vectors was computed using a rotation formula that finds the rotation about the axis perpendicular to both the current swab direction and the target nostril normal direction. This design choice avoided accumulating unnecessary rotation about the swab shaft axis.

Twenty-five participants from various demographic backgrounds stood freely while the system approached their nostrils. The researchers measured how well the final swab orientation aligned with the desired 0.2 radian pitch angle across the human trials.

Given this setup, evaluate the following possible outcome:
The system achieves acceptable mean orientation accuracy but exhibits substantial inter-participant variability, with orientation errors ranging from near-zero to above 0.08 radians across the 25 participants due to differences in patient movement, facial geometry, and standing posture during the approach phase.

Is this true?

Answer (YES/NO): NO